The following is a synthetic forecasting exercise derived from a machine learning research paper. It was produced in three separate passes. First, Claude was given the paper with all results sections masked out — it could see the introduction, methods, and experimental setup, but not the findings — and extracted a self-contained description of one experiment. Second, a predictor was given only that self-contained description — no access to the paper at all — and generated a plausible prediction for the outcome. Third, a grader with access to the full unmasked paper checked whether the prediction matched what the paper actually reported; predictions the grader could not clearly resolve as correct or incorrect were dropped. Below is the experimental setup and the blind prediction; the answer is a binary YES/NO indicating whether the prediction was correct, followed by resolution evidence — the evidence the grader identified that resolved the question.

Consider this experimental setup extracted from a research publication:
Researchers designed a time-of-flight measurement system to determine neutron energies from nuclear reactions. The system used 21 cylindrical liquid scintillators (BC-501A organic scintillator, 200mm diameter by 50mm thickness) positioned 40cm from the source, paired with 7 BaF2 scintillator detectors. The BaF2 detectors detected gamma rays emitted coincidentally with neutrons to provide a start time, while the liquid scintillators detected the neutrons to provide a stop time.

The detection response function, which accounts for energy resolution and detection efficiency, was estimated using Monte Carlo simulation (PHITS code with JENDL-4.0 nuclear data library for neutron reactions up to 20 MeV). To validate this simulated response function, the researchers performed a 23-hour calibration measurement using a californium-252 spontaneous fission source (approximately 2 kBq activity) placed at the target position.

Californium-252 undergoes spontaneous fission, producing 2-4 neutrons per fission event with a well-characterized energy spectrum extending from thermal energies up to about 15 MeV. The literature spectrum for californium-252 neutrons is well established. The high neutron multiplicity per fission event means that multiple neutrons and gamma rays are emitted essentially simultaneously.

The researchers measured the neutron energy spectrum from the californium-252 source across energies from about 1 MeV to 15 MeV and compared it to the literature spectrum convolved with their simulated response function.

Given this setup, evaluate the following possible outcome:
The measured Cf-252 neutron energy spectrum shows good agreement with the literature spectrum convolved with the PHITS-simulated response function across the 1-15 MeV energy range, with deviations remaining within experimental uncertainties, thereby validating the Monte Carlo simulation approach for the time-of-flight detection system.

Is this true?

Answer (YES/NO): NO